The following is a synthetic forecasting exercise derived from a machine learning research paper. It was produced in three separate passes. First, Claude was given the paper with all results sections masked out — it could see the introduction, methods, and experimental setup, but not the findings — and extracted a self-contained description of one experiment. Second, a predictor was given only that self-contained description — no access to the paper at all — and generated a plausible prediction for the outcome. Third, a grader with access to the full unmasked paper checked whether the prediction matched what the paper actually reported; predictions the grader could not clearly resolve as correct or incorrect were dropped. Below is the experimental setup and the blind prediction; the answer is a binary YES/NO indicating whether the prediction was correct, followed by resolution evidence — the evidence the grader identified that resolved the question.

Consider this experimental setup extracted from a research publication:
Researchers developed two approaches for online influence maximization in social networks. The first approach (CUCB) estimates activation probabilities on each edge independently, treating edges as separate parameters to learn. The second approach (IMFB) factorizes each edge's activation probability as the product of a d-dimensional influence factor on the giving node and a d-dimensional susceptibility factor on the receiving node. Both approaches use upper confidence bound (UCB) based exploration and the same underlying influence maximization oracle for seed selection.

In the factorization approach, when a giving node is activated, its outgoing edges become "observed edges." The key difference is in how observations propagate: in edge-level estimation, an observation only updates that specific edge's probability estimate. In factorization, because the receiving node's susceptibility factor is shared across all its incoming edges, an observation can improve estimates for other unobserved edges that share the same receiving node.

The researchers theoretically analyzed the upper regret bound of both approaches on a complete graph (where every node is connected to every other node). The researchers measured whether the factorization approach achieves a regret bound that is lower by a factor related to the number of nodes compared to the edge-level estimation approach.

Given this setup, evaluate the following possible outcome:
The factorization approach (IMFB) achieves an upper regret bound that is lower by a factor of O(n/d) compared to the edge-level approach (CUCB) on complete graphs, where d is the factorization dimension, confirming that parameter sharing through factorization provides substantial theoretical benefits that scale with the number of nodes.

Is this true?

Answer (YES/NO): NO